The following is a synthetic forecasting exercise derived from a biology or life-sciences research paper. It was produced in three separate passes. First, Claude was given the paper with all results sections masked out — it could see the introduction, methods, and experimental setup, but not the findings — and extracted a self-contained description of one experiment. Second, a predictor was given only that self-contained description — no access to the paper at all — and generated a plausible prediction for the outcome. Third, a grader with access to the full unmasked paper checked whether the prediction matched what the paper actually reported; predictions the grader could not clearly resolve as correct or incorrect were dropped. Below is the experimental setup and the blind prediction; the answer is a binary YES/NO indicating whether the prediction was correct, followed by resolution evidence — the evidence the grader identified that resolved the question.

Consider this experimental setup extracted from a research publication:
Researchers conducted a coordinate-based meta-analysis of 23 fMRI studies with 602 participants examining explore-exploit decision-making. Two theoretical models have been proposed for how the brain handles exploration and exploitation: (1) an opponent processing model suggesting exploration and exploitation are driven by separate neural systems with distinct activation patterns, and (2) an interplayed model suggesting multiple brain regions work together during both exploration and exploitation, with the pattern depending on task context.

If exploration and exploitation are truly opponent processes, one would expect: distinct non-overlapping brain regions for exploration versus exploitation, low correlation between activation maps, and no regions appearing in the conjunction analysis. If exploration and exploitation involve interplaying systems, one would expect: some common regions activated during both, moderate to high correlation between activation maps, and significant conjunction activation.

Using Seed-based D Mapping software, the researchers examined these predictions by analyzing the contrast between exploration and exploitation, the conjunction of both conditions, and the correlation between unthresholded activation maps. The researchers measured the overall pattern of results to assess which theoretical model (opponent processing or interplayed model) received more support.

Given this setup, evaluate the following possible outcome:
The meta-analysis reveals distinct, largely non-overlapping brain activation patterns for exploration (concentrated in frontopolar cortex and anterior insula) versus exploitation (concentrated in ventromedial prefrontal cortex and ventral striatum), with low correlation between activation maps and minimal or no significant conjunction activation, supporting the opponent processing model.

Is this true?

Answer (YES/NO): NO